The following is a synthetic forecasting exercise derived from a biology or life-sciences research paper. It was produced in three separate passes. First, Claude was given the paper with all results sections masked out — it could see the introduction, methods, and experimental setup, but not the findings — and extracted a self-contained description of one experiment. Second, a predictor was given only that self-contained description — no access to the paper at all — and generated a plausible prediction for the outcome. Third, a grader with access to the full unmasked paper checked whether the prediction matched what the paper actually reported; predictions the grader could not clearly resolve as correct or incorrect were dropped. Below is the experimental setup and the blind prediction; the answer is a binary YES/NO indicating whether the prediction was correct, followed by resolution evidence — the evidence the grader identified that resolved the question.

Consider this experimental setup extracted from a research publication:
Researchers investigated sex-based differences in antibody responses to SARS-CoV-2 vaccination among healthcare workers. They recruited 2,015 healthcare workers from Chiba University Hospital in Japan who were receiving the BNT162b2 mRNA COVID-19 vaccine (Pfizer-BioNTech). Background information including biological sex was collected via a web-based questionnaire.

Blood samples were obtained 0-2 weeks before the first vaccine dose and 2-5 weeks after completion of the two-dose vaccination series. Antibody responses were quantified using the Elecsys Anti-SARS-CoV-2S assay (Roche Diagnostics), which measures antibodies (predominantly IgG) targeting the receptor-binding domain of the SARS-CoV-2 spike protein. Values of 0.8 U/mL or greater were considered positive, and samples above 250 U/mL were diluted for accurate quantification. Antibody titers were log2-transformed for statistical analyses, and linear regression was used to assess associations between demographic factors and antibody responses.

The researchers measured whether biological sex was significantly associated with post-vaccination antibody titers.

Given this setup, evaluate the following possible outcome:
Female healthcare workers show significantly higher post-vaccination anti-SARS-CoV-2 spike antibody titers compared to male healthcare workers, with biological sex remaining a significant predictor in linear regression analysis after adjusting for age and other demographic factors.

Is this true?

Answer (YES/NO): YES